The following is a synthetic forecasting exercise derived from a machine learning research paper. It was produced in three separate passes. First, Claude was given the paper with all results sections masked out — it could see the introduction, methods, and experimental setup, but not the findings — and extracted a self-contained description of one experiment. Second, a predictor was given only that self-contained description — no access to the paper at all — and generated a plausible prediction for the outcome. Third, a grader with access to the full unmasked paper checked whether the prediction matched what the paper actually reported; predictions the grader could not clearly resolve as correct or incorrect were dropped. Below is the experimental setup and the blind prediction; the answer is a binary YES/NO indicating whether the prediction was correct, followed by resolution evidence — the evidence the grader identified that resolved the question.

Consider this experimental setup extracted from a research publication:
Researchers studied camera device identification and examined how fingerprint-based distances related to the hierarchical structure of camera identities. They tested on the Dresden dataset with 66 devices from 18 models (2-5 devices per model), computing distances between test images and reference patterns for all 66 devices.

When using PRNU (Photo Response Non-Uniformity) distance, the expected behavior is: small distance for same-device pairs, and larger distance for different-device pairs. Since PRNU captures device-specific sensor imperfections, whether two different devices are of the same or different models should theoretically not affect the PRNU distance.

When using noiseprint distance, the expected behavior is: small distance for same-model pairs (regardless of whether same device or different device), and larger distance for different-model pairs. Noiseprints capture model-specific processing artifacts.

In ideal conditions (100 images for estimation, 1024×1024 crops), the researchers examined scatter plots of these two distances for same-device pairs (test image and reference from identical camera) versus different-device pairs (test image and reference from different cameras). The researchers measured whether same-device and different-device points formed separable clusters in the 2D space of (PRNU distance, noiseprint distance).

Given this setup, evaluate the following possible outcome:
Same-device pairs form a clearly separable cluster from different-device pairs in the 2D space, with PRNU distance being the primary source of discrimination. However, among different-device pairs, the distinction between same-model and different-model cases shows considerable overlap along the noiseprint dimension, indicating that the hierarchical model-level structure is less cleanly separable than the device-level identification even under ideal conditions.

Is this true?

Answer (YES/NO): NO